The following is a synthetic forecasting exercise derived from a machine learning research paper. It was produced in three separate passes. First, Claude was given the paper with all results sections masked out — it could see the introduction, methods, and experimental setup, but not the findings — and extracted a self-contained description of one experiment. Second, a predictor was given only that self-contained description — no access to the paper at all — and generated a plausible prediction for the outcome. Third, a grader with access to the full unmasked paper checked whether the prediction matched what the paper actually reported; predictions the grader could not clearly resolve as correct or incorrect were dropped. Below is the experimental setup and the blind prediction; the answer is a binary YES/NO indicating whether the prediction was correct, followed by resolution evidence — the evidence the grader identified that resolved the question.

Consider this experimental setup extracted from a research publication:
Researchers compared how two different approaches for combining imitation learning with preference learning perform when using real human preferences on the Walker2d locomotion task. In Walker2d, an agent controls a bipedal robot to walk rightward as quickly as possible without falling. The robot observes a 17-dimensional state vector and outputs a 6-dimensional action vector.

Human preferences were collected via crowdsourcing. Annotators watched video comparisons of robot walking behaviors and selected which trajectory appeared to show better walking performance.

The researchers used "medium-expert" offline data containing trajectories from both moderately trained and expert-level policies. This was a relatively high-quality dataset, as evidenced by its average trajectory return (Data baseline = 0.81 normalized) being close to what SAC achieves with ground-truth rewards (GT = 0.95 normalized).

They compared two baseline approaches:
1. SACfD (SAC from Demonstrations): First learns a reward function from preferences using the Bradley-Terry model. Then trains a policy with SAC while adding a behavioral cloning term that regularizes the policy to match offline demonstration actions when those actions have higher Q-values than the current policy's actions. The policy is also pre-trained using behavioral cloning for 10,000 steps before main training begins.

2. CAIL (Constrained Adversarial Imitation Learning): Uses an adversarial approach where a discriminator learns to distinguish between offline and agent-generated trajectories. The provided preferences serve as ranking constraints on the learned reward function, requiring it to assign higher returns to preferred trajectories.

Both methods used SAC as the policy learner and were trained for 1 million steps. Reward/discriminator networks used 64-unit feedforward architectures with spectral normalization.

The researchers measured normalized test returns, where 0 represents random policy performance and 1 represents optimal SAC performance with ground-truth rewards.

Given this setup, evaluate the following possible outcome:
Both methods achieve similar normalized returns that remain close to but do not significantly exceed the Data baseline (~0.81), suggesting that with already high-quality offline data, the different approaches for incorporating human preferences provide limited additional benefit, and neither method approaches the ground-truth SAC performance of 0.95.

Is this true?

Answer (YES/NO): NO